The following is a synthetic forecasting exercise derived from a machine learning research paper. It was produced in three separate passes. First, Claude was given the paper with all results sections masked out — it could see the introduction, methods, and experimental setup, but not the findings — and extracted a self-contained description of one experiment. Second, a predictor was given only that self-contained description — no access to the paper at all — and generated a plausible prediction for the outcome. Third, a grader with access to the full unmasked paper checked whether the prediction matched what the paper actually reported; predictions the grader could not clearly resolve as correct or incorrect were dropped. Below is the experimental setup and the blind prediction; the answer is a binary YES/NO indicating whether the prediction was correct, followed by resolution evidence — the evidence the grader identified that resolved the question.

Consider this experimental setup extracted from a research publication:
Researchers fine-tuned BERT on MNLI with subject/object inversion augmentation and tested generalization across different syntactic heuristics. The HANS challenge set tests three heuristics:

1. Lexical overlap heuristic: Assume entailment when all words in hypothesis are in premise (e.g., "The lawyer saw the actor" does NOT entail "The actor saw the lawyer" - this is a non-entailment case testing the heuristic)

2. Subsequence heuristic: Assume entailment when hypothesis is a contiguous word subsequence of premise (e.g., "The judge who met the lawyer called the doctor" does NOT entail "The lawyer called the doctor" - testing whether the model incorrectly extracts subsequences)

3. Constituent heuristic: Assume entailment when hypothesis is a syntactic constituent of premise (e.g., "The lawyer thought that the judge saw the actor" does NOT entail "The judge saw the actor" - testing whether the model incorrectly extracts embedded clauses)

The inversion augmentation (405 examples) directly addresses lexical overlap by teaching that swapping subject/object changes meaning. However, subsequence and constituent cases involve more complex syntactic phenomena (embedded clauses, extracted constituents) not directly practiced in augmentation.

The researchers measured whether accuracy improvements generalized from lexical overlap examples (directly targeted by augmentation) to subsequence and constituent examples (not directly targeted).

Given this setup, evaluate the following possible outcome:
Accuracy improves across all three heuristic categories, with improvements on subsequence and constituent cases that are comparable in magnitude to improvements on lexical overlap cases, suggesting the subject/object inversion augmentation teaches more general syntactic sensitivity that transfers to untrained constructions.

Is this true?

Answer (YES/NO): NO